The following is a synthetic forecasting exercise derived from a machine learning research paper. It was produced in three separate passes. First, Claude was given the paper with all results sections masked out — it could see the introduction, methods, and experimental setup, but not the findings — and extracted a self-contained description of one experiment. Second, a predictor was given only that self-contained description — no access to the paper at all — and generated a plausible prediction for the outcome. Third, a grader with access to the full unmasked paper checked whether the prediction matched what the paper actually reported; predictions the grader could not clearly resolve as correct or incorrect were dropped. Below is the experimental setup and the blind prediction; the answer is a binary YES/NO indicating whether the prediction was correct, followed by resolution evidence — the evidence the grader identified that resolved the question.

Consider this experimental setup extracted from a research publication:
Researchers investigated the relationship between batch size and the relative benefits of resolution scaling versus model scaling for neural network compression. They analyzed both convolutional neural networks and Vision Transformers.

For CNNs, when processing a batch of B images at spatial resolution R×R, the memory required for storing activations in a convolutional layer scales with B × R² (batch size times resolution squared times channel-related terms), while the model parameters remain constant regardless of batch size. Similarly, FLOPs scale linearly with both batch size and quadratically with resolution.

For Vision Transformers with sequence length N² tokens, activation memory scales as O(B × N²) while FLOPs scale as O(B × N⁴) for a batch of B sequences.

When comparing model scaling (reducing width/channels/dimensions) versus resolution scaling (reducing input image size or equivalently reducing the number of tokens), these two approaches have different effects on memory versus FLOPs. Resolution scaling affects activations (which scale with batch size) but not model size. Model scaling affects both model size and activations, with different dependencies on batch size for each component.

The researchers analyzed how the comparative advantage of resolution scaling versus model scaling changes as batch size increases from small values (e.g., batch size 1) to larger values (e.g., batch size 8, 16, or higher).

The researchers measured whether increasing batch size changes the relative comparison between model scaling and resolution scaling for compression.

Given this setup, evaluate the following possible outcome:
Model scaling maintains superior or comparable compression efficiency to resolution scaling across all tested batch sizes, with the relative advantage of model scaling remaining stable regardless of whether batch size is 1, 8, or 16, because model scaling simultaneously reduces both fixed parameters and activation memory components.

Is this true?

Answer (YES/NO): NO